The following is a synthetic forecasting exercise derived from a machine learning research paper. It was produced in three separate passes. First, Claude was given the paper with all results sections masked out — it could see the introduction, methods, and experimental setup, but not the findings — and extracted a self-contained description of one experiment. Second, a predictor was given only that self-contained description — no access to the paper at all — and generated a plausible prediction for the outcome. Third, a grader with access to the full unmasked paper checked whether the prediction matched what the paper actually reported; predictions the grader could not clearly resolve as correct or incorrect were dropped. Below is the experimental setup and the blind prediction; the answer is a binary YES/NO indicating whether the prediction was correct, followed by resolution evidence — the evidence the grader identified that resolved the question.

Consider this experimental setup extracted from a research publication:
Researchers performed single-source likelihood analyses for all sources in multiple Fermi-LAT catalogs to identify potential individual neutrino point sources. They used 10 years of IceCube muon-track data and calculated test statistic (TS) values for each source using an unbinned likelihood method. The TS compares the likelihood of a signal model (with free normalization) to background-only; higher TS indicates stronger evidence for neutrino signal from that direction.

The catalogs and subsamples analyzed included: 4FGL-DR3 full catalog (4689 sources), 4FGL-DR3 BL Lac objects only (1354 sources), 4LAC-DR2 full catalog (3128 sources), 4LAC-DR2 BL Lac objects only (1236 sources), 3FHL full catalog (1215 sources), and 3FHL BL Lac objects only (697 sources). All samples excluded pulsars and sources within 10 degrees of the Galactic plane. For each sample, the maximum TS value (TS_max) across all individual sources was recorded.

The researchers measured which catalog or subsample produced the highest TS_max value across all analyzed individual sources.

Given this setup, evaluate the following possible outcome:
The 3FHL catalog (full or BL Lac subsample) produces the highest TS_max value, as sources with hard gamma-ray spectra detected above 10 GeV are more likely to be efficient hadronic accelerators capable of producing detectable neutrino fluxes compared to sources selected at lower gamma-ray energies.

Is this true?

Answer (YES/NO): NO